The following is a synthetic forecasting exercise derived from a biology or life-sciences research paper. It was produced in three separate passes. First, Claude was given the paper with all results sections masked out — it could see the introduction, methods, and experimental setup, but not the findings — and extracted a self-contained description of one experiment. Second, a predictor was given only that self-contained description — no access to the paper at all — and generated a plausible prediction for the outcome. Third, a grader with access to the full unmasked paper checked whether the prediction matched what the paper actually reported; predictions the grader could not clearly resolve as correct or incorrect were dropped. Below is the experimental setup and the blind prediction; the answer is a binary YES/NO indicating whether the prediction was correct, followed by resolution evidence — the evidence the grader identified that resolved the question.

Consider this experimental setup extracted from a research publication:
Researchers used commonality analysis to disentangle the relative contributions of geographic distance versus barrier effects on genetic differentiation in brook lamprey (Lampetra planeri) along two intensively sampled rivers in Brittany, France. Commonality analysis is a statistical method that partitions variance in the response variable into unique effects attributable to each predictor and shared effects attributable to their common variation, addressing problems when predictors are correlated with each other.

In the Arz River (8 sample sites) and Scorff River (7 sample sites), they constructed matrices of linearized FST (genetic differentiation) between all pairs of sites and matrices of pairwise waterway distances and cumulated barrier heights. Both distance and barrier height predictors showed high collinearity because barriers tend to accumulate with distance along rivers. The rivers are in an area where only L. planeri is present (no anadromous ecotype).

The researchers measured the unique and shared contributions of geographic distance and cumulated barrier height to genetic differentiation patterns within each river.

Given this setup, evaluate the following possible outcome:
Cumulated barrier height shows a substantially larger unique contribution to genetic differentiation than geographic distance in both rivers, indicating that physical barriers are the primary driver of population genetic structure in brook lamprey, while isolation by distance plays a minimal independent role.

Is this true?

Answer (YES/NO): YES